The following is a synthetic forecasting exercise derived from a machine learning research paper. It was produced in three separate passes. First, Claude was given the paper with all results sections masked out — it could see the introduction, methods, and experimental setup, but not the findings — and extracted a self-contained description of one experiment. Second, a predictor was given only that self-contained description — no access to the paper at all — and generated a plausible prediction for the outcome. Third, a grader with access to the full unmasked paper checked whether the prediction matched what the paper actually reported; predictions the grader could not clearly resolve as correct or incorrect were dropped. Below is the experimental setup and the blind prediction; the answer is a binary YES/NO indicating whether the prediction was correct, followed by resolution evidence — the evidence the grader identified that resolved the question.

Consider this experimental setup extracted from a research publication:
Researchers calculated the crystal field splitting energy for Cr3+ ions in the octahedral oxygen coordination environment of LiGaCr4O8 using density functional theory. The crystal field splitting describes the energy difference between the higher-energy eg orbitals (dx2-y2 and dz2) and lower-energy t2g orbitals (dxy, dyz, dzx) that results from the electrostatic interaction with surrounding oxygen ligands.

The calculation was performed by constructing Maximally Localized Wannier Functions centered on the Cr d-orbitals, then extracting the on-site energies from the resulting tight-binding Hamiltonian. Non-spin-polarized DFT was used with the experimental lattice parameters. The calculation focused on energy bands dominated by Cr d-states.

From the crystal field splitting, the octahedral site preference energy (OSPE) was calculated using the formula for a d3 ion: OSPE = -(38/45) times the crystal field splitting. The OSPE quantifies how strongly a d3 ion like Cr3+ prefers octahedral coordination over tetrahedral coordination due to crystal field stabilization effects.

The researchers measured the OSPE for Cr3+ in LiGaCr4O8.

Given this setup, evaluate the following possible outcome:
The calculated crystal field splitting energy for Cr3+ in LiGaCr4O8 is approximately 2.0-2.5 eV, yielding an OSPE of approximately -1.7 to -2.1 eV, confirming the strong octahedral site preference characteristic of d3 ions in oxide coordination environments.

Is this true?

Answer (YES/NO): YES